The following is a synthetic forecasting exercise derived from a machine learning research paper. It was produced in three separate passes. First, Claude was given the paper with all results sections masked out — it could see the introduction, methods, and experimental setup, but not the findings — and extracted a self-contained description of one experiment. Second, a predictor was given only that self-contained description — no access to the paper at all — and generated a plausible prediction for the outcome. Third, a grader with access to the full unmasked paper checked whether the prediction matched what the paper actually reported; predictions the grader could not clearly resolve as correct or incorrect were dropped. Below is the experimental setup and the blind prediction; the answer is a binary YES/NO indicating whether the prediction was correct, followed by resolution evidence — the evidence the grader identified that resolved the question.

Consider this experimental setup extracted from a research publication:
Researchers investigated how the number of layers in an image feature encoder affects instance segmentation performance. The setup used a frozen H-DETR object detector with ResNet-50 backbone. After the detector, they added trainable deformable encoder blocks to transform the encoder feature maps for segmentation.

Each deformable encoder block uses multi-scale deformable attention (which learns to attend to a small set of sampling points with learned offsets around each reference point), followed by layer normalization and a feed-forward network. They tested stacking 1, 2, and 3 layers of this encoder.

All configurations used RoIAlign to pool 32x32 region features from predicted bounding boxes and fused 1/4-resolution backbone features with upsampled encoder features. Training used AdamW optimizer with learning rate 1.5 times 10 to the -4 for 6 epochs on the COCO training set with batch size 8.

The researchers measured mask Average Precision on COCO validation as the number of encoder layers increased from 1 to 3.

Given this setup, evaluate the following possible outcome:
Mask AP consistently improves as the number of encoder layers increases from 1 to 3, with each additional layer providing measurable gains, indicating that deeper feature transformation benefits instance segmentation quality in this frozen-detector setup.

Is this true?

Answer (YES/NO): YES